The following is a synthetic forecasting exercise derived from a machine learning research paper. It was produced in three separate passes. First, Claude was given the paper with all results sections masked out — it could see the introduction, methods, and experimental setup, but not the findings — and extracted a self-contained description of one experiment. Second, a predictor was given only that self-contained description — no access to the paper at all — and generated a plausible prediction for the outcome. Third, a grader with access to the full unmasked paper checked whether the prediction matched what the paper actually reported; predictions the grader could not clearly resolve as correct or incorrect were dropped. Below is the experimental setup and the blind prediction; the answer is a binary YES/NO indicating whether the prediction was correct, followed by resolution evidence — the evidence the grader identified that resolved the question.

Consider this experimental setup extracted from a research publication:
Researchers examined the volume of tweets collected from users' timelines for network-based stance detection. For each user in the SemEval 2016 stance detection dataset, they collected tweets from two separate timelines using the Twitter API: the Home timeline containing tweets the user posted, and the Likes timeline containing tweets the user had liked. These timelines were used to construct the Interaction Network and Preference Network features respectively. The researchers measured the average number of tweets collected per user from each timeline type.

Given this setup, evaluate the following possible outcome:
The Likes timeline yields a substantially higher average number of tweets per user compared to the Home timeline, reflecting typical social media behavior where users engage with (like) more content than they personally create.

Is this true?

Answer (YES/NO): NO